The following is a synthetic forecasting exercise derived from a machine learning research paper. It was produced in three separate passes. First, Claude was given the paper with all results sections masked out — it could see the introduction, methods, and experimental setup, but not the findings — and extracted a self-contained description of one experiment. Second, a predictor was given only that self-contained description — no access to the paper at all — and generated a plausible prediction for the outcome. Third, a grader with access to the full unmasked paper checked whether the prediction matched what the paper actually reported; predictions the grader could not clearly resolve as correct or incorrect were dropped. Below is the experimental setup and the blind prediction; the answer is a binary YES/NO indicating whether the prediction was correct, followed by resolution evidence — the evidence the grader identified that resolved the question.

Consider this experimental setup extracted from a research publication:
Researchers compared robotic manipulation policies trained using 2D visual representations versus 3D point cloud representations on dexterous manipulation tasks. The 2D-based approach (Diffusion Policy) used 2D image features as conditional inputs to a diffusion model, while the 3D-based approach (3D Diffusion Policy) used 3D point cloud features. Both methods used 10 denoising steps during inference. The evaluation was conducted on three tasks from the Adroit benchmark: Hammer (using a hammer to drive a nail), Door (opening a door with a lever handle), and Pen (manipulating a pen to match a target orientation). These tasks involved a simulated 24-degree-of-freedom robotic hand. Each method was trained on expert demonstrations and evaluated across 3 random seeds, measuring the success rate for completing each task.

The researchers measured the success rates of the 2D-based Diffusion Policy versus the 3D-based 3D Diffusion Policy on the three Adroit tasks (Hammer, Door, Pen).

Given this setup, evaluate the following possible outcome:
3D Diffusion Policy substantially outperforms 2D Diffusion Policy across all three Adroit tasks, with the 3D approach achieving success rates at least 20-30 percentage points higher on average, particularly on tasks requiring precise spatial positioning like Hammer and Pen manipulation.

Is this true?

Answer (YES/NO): YES